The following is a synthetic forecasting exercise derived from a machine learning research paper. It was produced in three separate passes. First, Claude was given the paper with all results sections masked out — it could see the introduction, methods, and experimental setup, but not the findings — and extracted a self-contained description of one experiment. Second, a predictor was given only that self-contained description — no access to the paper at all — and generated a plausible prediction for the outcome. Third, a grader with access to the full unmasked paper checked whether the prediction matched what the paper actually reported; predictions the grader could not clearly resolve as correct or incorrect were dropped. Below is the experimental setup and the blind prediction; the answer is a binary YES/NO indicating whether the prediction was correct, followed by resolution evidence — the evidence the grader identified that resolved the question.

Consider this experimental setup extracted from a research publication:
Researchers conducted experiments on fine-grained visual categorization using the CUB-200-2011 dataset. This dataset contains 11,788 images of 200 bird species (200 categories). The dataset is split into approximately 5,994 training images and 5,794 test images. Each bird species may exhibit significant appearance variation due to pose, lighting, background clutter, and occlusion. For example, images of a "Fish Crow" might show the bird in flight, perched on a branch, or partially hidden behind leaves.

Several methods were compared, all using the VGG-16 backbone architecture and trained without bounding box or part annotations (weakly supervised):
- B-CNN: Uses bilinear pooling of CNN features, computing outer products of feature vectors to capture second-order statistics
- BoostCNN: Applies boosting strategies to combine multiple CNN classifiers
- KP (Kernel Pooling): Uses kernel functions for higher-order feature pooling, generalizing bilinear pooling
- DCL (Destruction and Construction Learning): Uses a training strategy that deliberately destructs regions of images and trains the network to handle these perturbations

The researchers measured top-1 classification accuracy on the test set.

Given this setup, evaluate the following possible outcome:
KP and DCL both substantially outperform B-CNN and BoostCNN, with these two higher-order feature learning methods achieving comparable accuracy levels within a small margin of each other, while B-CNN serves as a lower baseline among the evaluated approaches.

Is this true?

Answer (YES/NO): NO